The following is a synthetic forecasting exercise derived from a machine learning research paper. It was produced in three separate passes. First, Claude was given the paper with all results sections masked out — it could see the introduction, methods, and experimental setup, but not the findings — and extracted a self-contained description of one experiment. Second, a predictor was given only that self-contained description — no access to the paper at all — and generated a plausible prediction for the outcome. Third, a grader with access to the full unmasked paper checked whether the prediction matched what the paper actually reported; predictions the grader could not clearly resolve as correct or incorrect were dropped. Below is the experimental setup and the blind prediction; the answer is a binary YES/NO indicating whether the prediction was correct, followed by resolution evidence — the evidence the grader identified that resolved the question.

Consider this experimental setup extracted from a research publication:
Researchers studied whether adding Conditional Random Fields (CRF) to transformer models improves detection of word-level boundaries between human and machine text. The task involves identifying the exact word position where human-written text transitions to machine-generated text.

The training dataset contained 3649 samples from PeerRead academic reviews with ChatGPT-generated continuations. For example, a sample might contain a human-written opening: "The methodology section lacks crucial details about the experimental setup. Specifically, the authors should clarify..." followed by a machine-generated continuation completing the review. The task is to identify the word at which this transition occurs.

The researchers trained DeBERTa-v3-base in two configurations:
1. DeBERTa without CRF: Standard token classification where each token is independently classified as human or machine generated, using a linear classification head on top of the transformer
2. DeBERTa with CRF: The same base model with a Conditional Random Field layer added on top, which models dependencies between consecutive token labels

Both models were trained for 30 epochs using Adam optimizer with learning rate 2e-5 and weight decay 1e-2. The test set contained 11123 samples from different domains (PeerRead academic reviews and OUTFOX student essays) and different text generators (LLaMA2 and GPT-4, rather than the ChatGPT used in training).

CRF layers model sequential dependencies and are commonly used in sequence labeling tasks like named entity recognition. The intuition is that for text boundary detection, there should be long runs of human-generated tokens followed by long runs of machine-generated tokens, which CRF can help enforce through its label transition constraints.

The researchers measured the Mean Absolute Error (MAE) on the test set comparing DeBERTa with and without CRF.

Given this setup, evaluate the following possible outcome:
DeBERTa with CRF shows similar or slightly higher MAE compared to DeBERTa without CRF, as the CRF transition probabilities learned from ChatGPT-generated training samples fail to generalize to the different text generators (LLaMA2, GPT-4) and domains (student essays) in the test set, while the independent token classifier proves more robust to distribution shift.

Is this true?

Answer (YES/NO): NO